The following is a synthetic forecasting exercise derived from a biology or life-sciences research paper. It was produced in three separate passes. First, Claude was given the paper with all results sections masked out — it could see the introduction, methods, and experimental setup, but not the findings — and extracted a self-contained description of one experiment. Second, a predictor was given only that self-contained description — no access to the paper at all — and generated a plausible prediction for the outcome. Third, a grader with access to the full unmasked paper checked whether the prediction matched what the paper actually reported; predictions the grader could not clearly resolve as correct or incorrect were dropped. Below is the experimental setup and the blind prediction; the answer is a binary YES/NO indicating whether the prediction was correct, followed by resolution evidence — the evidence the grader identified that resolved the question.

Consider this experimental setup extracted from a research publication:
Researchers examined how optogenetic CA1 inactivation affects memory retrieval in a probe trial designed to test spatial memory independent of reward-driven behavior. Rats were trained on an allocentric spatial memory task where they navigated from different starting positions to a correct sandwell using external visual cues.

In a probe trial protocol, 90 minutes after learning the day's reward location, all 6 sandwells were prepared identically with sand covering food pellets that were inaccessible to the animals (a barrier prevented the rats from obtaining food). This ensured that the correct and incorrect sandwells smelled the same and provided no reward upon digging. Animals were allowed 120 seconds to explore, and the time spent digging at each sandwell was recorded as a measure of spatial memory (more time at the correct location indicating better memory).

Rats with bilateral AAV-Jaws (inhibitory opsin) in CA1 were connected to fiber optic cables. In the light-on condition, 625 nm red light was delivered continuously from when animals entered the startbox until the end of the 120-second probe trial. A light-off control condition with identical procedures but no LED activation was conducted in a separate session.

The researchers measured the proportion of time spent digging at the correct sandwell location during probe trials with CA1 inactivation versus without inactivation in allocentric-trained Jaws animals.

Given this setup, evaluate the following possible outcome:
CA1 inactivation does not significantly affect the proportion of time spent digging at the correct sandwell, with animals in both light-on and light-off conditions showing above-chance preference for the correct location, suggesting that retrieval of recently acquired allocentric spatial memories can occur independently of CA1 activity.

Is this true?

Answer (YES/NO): NO